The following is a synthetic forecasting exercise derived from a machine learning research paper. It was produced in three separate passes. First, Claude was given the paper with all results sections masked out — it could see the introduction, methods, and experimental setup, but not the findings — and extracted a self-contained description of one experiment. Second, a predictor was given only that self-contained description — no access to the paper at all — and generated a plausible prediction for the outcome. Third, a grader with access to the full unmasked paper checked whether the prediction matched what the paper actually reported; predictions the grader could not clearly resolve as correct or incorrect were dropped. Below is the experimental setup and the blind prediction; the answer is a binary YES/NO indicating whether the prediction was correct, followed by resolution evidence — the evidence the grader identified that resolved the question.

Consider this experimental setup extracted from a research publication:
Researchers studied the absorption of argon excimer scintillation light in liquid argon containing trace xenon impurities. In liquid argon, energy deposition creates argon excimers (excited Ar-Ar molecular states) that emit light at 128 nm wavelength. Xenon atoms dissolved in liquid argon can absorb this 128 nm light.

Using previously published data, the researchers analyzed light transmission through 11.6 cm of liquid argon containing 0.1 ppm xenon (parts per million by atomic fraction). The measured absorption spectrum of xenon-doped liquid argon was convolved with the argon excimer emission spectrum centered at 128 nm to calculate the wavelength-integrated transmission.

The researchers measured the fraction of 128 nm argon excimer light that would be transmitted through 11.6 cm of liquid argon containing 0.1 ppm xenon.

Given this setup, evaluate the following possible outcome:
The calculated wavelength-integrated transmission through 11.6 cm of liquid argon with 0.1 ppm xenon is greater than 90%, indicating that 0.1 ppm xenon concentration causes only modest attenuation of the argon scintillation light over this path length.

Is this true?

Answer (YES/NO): NO